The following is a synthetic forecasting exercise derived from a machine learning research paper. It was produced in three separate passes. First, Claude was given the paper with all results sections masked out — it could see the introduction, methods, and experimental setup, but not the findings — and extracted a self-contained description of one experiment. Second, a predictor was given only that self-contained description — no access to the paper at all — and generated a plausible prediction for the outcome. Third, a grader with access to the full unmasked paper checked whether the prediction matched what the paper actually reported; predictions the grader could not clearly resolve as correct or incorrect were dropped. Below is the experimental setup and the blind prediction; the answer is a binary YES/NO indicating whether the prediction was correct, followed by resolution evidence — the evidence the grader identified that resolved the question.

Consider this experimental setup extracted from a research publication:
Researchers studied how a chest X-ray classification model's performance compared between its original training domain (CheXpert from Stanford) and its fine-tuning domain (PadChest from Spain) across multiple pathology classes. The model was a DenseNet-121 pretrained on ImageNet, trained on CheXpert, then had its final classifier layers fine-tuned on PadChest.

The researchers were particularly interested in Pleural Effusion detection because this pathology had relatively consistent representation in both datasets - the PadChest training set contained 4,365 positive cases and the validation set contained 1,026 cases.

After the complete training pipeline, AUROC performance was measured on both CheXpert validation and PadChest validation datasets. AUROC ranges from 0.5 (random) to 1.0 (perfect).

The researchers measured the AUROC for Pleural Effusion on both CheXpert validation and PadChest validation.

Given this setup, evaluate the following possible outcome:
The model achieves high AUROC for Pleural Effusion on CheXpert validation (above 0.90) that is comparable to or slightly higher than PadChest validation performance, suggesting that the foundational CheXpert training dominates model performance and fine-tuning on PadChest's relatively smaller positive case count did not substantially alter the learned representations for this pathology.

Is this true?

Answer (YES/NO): NO